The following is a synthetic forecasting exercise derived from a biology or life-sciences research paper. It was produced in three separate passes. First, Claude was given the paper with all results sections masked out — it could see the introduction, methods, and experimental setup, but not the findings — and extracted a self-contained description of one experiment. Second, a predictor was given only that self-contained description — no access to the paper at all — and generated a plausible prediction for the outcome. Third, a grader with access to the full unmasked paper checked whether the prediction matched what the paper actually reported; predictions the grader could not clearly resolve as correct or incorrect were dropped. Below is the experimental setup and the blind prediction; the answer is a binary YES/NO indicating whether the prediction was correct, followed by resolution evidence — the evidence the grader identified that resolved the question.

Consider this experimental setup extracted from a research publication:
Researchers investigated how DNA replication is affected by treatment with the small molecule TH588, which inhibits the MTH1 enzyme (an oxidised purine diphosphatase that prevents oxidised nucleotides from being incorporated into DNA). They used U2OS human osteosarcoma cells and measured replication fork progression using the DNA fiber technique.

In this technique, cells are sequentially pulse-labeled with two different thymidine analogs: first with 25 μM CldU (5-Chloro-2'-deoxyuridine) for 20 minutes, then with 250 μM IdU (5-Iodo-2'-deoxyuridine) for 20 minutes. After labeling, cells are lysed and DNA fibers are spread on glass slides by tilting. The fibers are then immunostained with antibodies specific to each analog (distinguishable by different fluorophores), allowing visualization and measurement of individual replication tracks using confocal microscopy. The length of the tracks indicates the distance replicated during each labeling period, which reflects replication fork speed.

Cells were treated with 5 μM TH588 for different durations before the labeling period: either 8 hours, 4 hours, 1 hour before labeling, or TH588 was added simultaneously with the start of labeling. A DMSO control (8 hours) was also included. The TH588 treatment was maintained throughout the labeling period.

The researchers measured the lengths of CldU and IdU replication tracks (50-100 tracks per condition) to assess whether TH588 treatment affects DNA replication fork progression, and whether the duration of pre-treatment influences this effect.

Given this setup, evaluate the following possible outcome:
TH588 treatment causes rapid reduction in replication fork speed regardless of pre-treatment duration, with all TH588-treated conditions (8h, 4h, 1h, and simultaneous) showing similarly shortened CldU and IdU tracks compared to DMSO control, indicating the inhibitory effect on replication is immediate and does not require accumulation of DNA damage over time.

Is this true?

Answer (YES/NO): NO